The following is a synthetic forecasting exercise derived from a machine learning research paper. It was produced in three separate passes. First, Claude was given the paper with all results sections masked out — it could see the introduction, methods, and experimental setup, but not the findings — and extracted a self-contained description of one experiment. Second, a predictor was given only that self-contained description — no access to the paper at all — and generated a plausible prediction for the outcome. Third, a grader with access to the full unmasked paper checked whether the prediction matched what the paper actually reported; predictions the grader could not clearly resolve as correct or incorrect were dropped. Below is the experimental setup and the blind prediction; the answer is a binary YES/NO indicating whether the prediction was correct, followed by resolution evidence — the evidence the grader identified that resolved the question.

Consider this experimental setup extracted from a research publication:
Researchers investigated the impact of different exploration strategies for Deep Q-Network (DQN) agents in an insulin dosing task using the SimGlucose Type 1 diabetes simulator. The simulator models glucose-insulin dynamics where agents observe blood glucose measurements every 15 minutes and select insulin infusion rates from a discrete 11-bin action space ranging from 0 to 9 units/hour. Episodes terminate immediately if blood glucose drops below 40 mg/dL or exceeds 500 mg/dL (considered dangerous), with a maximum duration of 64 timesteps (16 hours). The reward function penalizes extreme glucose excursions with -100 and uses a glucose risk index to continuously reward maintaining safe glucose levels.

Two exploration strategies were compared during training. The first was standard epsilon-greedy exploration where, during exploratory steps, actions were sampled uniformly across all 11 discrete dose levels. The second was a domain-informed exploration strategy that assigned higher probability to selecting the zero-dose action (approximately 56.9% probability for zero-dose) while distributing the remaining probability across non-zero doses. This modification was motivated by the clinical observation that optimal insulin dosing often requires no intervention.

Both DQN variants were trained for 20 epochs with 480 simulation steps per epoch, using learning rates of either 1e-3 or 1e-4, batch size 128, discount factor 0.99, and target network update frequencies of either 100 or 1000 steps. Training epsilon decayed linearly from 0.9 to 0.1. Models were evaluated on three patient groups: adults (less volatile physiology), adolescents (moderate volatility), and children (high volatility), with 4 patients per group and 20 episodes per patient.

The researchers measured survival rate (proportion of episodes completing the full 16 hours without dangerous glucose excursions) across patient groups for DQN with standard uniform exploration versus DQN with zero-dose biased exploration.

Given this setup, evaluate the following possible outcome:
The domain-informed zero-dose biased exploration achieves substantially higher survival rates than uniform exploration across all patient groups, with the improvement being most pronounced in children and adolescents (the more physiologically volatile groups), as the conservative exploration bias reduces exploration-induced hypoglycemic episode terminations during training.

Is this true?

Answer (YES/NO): NO